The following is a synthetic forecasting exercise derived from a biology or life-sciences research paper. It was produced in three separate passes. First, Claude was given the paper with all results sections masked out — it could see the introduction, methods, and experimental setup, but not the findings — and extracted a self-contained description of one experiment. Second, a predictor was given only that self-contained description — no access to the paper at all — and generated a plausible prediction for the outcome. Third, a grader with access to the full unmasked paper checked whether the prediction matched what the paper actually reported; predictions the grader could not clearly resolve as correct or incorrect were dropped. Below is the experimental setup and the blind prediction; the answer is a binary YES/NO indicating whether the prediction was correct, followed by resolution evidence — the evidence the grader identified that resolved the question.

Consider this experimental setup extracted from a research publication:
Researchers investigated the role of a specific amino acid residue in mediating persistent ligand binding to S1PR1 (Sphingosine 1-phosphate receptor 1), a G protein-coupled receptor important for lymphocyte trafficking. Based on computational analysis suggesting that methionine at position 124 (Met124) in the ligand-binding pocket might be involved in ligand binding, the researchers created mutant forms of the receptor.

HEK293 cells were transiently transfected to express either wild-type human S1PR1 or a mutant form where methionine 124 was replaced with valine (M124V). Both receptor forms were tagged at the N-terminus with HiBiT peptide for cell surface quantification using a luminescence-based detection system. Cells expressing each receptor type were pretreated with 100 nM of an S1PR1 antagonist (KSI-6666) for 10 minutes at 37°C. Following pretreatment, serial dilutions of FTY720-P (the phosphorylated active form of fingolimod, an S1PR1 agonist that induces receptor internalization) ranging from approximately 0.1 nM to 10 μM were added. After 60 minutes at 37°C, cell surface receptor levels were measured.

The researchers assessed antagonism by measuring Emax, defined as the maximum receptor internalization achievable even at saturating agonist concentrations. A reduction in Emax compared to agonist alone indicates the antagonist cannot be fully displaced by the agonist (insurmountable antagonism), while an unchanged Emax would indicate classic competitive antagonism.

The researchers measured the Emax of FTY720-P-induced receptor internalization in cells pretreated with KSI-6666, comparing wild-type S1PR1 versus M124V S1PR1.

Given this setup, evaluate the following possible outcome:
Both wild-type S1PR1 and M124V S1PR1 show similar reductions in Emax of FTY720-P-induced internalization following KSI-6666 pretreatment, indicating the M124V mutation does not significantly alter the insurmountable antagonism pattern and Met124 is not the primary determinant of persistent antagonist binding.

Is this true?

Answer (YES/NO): NO